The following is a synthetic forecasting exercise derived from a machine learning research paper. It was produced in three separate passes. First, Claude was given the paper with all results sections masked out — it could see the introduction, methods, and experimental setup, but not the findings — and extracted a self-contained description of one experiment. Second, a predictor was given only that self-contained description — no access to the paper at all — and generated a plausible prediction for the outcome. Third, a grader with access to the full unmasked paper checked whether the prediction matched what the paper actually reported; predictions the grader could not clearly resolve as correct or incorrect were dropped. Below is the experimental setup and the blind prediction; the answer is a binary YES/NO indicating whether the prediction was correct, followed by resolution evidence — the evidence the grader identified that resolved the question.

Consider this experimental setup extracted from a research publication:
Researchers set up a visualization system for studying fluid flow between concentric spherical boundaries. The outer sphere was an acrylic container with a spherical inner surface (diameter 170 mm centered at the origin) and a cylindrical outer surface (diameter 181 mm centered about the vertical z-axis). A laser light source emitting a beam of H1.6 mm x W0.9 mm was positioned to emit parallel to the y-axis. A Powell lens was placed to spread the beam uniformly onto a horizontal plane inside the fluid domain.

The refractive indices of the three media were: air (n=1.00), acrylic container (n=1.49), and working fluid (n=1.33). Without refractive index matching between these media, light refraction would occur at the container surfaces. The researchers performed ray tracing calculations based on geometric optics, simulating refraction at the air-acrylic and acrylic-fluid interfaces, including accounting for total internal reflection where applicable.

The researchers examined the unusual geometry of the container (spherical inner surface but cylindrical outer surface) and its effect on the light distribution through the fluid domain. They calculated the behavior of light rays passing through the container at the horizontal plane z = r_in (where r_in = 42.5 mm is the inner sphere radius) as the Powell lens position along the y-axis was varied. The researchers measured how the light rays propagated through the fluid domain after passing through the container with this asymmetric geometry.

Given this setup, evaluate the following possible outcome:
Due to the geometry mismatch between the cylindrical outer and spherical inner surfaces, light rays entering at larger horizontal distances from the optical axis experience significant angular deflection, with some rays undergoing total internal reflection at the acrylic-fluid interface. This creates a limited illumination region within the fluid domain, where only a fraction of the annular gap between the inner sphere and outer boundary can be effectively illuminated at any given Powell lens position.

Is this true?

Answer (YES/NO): NO